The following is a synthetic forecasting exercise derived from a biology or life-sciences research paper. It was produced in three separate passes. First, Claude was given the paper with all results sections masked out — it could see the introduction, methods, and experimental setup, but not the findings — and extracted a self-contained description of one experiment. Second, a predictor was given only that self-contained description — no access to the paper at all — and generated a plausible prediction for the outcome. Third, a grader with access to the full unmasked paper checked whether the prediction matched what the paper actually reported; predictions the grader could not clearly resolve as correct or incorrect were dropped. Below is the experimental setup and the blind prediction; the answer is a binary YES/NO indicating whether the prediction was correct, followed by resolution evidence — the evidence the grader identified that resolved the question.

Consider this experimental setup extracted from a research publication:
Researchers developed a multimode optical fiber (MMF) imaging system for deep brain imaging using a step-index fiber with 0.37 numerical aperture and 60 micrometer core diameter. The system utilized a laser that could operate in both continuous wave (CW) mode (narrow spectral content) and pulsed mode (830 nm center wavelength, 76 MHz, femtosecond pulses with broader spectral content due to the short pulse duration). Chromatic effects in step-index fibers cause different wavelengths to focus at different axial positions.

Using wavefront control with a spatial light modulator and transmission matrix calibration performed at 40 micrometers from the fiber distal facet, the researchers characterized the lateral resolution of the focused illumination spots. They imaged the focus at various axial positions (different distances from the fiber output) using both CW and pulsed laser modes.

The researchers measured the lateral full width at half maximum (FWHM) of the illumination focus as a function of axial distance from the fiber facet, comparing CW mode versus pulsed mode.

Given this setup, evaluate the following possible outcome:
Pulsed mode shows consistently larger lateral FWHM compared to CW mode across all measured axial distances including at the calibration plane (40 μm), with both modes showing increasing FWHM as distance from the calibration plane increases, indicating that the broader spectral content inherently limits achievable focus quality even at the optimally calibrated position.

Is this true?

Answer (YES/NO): NO